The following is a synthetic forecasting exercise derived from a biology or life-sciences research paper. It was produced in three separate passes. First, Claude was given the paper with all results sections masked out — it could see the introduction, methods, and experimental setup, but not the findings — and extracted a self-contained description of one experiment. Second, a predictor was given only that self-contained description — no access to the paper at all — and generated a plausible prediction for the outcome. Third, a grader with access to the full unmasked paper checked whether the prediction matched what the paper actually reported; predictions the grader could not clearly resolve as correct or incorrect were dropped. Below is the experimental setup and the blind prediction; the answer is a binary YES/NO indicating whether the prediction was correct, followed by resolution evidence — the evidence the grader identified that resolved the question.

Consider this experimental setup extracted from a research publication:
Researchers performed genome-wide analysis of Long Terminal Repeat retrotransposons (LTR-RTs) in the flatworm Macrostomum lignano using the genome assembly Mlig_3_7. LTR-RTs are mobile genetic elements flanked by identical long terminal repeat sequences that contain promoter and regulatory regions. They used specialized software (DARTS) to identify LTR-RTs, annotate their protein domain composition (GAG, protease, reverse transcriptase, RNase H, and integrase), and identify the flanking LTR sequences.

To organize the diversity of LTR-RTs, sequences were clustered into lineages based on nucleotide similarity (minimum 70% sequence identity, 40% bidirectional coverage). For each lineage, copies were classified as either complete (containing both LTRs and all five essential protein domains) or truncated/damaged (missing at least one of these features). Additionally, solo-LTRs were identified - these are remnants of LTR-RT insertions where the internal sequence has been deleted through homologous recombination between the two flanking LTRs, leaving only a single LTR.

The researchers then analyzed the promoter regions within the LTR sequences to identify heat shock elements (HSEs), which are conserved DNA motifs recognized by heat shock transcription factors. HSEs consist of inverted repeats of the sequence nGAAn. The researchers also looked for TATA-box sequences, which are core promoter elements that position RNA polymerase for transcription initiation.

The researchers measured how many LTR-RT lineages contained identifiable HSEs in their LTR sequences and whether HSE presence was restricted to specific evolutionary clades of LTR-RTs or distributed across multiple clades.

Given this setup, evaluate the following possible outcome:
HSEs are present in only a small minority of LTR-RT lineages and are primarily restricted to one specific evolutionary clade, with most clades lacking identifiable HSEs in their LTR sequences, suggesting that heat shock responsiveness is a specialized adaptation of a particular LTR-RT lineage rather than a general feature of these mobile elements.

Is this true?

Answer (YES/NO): NO